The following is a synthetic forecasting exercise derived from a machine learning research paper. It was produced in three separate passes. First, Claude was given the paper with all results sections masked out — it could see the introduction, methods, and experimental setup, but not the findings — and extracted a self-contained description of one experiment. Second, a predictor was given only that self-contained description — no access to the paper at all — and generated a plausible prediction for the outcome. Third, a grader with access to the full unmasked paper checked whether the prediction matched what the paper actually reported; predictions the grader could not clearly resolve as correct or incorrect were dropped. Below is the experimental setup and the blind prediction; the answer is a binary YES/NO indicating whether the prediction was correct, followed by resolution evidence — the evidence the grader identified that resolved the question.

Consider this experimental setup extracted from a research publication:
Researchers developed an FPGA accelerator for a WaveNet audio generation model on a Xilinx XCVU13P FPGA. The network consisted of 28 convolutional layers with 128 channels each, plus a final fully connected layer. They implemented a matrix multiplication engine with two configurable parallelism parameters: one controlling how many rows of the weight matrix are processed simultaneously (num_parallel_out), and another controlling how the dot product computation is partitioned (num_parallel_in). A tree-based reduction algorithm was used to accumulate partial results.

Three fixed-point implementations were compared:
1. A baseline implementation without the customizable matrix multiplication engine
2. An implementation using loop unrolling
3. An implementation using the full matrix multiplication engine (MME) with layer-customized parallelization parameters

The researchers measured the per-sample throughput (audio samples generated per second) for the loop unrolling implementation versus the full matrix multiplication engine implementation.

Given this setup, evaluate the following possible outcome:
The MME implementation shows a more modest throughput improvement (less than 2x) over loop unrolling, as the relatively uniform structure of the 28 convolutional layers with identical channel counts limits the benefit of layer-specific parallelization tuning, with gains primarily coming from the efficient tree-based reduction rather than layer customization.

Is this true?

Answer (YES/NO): NO